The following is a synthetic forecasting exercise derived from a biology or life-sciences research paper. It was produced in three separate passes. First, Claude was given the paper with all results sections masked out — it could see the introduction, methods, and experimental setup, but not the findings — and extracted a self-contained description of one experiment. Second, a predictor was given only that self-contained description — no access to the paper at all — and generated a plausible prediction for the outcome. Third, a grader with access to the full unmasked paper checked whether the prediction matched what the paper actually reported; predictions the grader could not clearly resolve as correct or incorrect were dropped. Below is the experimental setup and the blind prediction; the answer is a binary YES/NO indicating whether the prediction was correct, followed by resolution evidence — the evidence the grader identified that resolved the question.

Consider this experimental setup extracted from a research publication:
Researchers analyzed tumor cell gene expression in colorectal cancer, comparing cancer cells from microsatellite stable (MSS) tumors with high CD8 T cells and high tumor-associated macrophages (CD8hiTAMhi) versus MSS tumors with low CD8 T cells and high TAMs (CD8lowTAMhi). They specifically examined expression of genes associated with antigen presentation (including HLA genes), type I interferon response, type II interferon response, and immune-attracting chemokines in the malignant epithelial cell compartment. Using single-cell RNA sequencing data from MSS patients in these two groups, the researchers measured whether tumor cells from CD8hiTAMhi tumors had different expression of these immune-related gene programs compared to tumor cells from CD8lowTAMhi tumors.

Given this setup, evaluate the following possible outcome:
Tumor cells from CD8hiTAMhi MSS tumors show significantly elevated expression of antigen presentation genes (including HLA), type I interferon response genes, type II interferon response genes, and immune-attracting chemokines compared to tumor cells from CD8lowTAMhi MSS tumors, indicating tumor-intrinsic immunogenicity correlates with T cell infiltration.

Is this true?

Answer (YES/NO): YES